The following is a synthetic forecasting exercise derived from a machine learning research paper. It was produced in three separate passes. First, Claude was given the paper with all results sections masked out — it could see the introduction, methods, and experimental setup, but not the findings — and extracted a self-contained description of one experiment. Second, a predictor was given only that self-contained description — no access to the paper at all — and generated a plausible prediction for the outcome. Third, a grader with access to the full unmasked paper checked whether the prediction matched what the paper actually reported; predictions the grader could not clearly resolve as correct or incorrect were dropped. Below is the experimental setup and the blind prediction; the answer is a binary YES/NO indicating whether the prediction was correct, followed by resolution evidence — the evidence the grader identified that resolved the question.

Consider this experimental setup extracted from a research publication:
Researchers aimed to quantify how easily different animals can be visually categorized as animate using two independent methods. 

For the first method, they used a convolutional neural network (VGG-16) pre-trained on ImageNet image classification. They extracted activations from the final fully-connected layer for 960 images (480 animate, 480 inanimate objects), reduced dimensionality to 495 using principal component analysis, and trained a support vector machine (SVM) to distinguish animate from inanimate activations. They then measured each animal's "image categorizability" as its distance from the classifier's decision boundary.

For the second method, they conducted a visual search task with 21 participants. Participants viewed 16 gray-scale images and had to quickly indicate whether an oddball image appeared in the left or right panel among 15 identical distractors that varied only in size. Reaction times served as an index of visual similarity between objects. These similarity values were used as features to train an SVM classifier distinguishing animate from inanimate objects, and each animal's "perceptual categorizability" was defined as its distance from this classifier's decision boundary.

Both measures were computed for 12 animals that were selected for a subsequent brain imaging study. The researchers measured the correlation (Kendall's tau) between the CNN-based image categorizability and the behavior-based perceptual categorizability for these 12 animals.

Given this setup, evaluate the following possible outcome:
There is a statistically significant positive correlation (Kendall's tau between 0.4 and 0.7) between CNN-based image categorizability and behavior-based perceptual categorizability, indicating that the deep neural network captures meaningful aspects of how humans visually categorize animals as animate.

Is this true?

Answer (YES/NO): YES